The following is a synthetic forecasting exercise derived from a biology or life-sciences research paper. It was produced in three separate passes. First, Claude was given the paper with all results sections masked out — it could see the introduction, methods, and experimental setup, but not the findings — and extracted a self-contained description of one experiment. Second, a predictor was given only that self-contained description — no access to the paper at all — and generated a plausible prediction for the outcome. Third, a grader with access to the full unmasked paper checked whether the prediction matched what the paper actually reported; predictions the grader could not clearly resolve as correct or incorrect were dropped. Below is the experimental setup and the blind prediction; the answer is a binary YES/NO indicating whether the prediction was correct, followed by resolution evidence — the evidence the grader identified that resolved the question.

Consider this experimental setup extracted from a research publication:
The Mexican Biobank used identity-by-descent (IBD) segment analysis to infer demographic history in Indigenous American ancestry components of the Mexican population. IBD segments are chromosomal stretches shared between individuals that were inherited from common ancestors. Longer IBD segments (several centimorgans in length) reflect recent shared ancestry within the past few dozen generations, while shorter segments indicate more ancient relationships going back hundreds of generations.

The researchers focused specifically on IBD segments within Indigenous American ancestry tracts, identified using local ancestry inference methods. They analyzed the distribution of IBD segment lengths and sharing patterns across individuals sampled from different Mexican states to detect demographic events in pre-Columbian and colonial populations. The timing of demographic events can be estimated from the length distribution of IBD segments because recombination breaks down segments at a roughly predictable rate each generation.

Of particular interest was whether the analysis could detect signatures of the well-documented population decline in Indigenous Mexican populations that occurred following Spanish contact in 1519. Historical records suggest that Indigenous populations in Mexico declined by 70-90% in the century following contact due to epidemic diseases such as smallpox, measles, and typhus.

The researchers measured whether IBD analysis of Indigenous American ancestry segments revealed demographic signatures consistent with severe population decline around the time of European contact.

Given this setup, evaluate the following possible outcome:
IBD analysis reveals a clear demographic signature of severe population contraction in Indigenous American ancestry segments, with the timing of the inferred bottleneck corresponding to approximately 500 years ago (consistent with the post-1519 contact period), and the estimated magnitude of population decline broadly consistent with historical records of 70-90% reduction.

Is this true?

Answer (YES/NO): NO